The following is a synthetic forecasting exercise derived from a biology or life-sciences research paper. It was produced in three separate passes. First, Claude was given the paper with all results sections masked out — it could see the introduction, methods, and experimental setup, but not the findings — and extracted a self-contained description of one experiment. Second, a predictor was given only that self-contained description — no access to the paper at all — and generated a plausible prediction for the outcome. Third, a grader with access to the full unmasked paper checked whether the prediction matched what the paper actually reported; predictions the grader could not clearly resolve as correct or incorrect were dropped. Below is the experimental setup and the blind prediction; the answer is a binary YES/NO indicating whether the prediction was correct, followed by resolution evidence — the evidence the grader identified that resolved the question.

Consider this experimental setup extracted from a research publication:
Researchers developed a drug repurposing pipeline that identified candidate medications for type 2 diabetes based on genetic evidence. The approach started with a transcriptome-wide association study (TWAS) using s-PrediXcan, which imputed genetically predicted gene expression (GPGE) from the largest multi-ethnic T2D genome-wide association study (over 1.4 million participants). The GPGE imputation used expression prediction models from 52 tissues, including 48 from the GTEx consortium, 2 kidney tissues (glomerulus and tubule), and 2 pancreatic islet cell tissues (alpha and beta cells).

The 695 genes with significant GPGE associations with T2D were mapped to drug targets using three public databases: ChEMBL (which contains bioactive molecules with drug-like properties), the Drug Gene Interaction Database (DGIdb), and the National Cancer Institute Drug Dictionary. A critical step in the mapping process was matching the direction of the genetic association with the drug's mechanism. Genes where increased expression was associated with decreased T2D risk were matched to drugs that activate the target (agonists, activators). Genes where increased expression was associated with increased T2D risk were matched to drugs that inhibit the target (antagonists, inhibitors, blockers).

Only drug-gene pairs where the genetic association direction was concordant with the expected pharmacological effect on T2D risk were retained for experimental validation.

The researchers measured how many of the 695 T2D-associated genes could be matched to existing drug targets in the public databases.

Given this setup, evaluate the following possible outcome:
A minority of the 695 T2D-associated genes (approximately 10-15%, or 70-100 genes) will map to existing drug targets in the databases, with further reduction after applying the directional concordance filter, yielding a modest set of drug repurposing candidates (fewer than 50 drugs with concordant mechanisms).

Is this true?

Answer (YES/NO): NO